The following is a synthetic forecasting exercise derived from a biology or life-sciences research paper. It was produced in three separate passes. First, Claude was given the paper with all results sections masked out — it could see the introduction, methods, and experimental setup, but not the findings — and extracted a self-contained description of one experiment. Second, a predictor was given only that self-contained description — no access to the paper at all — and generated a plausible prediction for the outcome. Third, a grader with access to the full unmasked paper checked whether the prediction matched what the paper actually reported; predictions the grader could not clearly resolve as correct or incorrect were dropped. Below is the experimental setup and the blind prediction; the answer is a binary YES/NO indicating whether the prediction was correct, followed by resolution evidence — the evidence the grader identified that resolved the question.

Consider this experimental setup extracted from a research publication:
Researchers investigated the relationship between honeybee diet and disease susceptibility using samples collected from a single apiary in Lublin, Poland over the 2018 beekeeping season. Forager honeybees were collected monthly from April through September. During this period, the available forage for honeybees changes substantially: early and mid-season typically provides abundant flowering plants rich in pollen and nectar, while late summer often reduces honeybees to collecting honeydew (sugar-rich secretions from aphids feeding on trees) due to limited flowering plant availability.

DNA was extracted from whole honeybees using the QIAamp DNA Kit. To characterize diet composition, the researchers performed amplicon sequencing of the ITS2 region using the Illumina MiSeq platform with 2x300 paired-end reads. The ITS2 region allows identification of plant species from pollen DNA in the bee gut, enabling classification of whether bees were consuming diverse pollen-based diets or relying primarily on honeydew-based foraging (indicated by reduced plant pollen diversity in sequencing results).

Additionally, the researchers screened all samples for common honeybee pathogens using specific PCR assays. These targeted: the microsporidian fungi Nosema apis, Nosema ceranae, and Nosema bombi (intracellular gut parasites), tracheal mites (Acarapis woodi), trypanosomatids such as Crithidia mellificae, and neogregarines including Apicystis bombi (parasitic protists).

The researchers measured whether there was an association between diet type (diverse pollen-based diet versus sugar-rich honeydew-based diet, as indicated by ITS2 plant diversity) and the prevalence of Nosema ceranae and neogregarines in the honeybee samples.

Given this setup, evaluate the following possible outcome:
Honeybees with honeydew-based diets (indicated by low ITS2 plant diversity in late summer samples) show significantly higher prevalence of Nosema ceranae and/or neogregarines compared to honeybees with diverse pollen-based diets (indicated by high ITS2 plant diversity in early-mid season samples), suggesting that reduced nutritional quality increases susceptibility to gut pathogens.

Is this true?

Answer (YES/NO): YES